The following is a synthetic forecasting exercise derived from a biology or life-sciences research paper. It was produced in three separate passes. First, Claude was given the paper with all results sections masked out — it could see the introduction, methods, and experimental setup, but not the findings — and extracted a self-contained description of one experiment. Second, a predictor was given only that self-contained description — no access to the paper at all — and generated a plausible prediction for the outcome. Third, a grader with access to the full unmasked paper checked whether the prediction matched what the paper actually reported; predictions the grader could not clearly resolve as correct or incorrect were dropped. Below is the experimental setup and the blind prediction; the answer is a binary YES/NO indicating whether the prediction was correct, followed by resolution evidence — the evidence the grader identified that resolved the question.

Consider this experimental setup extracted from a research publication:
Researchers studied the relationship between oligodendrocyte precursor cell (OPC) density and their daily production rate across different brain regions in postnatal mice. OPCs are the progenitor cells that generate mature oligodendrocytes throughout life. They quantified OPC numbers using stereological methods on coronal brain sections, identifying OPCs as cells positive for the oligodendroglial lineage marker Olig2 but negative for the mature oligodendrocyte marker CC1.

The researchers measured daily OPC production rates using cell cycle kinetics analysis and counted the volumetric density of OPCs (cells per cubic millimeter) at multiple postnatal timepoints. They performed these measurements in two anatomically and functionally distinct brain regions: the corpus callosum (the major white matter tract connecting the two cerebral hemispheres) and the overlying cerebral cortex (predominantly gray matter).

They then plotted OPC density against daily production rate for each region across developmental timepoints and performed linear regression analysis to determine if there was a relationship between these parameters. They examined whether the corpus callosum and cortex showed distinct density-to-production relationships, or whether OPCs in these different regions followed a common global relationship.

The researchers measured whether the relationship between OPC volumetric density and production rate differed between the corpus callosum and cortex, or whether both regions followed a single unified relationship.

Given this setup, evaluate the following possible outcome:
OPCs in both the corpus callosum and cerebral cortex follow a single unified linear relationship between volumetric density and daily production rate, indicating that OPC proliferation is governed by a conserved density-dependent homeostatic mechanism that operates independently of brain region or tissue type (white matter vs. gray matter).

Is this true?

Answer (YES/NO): YES